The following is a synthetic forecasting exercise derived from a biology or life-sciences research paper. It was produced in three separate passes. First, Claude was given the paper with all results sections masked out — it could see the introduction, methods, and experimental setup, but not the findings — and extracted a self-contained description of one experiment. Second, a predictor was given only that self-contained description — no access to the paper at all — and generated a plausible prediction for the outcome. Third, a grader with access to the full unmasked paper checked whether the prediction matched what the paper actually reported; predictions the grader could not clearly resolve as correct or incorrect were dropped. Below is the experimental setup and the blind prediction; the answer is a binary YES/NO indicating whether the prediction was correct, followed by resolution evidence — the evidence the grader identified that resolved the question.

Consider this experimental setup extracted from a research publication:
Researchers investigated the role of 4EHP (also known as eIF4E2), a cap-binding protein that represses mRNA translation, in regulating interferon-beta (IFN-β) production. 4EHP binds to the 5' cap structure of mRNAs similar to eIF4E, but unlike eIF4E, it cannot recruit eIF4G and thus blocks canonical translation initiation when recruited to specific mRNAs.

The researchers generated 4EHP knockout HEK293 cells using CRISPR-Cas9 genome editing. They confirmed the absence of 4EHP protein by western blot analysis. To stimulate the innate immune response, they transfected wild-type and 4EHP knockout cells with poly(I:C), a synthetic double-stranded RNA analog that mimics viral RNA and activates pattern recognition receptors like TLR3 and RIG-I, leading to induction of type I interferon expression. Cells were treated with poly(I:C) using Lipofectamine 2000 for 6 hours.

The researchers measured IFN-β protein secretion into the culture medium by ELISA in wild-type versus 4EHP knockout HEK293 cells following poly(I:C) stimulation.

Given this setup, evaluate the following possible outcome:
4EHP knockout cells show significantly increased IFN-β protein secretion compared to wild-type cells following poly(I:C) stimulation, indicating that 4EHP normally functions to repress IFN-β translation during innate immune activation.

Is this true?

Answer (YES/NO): YES